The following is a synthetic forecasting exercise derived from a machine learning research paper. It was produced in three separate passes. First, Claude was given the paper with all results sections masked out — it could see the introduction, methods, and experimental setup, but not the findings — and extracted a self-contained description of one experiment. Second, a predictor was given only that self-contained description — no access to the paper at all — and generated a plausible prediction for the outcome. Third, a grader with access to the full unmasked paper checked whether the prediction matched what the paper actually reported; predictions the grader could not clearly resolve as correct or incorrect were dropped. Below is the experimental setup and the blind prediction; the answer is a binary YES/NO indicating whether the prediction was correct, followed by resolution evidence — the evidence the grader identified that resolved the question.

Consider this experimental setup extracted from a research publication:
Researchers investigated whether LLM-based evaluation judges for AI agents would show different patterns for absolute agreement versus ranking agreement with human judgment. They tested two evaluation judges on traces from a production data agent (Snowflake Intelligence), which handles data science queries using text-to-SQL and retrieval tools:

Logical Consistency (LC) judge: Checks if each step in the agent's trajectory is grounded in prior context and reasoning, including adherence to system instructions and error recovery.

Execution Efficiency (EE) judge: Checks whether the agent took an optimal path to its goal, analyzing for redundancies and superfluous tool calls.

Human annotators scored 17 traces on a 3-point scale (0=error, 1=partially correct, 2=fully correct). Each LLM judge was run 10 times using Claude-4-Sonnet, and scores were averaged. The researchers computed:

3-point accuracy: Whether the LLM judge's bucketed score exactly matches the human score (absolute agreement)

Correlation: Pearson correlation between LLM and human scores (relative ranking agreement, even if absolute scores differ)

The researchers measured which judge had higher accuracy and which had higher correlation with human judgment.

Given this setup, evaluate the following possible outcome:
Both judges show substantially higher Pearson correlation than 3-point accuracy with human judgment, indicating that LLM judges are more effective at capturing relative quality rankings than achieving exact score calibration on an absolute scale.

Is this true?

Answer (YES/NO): NO